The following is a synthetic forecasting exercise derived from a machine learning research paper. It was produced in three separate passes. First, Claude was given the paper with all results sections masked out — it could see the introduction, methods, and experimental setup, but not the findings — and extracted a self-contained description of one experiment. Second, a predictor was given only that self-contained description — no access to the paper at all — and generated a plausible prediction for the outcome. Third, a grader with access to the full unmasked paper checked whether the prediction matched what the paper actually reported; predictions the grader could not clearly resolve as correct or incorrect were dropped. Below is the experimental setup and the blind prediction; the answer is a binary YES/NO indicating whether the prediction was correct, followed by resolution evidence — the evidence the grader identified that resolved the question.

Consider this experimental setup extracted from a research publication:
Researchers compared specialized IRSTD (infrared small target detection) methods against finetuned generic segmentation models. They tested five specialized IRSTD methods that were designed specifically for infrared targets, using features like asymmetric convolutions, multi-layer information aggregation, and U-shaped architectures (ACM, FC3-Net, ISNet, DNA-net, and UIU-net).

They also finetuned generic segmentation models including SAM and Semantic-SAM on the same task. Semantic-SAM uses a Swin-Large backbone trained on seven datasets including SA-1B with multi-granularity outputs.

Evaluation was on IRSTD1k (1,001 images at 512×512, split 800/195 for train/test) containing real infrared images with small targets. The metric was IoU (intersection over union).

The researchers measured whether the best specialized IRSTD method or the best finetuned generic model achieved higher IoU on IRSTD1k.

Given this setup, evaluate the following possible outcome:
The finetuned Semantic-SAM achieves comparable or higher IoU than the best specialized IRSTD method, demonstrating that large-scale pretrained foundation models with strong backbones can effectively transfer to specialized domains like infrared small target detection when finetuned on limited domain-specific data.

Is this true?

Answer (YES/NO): YES